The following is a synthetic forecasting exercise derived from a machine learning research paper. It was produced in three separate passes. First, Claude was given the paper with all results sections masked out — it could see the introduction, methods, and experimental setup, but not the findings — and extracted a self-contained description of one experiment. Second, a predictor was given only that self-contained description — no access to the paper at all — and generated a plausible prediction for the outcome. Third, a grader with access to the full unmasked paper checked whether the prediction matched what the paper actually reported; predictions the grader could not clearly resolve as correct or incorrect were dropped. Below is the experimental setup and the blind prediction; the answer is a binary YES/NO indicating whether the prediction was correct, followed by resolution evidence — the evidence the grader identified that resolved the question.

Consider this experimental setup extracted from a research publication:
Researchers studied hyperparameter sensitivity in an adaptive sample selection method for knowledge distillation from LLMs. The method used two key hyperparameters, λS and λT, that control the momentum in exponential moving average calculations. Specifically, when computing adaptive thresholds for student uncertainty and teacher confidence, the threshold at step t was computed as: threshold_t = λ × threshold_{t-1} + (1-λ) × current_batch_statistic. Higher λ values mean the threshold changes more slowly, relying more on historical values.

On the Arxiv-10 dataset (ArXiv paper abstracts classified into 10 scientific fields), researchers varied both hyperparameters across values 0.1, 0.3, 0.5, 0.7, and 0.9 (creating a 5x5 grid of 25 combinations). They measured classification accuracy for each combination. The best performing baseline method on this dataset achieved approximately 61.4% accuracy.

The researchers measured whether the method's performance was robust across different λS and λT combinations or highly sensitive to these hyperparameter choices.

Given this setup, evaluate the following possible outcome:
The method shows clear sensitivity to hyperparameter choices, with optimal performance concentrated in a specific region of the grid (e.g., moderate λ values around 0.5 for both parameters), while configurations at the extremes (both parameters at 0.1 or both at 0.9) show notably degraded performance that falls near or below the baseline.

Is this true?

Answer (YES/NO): NO